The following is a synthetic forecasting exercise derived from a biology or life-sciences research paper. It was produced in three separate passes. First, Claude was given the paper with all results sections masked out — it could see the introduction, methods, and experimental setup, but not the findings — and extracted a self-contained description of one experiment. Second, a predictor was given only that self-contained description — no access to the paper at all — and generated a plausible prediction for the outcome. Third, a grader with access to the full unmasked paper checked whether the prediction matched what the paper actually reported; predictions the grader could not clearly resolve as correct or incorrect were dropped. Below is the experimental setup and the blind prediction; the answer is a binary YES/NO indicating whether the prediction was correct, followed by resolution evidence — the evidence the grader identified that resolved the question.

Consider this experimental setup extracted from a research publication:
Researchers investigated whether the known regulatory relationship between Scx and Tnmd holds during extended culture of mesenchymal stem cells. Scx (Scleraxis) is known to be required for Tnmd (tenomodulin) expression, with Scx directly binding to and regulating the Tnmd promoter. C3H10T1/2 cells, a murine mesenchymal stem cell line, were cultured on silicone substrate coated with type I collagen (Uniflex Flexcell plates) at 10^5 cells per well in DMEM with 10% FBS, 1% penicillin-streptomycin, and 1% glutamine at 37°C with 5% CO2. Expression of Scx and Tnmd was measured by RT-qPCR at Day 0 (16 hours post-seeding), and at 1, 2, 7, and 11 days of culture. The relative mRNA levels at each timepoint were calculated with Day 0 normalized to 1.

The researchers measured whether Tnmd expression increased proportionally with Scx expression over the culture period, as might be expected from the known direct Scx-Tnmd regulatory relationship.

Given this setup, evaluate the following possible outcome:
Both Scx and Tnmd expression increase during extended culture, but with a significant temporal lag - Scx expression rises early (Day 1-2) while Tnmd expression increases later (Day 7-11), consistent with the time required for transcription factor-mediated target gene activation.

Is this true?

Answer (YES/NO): NO